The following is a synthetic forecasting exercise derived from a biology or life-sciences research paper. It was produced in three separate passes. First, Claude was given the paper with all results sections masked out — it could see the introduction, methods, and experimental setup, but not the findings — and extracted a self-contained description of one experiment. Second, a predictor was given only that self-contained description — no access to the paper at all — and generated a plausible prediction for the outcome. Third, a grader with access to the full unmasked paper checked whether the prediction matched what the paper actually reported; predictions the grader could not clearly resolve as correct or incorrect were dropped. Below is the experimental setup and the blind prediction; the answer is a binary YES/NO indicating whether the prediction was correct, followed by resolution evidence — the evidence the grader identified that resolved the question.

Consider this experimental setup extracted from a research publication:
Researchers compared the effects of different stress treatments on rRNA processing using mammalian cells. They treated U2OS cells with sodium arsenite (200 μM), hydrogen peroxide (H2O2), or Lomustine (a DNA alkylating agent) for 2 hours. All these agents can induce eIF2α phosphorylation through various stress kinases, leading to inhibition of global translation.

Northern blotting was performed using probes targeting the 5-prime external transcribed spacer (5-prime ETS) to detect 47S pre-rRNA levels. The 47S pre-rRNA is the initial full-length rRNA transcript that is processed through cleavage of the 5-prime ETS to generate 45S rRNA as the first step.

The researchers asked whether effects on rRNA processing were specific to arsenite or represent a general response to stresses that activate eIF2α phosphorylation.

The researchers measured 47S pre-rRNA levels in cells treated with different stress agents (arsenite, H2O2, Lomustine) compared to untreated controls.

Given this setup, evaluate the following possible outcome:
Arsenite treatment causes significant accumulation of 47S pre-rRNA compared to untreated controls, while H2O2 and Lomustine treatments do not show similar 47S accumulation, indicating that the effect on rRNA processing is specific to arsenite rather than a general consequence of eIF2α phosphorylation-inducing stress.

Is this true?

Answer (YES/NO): NO